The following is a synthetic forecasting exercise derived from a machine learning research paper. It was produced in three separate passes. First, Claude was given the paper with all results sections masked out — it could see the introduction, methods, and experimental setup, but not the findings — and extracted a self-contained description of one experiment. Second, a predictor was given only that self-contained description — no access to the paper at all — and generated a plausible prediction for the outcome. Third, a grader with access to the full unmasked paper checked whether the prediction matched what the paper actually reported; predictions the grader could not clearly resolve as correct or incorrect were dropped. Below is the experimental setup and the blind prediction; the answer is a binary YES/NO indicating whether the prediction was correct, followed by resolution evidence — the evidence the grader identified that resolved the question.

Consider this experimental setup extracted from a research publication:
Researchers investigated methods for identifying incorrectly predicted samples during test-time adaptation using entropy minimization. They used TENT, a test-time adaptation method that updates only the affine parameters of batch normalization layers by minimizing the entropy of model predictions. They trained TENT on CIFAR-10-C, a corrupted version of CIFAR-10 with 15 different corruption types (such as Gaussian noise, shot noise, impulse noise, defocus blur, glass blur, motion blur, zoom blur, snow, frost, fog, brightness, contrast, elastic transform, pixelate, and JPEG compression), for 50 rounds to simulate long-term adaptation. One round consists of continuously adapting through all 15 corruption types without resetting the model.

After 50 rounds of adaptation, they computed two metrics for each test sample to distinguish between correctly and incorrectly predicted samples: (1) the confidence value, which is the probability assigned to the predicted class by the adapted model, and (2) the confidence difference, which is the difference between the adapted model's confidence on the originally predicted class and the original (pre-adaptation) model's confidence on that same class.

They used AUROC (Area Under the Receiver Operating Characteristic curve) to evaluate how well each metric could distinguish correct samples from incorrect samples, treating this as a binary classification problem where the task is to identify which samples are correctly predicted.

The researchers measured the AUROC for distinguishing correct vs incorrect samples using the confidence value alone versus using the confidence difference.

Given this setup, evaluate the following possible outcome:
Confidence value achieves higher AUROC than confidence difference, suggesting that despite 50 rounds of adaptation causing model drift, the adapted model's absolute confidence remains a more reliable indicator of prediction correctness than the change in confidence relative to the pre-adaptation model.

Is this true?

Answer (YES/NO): NO